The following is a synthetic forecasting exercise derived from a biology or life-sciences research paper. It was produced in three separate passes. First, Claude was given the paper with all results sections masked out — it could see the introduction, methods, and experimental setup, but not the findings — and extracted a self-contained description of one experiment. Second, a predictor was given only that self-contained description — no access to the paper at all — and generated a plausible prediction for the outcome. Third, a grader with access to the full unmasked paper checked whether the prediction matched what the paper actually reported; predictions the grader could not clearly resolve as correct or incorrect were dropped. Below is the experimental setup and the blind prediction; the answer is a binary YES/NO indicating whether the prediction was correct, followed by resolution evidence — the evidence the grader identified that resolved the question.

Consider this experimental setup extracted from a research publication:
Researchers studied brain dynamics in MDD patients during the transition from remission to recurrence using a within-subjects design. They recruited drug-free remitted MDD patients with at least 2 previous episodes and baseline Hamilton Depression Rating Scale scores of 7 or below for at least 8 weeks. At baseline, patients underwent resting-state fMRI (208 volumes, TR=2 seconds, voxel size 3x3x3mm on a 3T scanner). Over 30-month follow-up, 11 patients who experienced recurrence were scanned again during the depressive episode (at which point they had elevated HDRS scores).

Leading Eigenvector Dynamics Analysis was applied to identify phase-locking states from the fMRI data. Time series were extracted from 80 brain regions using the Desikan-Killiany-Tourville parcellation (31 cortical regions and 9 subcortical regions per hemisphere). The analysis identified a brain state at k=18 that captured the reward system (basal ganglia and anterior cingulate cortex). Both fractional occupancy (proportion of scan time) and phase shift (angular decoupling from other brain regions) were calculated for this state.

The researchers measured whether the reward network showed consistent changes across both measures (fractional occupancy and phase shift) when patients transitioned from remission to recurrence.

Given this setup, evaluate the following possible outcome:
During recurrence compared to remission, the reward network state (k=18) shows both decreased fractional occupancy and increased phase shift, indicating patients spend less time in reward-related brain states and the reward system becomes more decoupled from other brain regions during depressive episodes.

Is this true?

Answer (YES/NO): NO